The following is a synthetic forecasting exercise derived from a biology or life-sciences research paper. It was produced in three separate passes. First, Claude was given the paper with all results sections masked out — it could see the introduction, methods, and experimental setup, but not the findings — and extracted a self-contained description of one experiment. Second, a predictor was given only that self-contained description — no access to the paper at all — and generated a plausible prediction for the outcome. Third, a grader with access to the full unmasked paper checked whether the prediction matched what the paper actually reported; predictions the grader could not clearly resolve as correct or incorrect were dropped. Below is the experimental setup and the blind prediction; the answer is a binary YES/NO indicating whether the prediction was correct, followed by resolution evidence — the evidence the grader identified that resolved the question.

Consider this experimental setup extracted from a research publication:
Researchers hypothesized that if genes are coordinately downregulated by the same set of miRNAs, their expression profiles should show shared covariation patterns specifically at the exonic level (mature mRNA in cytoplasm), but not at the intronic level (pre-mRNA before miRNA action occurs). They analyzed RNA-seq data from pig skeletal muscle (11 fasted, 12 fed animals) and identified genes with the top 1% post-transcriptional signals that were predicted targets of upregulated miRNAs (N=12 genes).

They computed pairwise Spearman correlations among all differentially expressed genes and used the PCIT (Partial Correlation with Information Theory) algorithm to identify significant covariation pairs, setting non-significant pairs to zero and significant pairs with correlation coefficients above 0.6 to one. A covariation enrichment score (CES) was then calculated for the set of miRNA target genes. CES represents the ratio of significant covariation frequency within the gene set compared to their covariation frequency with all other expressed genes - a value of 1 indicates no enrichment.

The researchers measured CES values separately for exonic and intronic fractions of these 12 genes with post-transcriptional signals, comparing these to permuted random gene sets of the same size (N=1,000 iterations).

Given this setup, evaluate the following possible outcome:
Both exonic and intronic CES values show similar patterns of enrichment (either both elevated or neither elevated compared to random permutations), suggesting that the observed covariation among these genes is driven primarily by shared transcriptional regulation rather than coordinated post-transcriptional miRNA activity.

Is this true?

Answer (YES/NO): NO